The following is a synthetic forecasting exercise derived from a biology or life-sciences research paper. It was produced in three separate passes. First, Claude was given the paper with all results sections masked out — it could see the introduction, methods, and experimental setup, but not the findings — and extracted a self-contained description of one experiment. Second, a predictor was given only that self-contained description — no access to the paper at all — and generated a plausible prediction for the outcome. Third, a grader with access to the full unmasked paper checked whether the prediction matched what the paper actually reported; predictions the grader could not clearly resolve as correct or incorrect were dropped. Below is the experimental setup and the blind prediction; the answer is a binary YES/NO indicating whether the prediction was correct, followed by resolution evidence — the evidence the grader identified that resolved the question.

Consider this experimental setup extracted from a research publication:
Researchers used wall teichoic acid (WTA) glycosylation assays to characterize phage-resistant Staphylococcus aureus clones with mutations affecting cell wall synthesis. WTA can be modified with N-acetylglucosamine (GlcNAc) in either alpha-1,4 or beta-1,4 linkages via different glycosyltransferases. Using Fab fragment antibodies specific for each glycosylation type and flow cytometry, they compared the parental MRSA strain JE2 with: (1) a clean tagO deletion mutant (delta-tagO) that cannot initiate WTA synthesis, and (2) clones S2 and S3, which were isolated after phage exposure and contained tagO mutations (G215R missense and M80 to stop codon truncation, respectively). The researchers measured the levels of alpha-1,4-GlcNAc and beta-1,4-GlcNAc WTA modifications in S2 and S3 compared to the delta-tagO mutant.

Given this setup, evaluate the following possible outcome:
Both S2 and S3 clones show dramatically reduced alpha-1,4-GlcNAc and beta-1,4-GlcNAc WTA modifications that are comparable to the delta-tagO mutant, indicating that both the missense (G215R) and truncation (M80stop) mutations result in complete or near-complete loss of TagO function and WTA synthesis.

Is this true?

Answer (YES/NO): YES